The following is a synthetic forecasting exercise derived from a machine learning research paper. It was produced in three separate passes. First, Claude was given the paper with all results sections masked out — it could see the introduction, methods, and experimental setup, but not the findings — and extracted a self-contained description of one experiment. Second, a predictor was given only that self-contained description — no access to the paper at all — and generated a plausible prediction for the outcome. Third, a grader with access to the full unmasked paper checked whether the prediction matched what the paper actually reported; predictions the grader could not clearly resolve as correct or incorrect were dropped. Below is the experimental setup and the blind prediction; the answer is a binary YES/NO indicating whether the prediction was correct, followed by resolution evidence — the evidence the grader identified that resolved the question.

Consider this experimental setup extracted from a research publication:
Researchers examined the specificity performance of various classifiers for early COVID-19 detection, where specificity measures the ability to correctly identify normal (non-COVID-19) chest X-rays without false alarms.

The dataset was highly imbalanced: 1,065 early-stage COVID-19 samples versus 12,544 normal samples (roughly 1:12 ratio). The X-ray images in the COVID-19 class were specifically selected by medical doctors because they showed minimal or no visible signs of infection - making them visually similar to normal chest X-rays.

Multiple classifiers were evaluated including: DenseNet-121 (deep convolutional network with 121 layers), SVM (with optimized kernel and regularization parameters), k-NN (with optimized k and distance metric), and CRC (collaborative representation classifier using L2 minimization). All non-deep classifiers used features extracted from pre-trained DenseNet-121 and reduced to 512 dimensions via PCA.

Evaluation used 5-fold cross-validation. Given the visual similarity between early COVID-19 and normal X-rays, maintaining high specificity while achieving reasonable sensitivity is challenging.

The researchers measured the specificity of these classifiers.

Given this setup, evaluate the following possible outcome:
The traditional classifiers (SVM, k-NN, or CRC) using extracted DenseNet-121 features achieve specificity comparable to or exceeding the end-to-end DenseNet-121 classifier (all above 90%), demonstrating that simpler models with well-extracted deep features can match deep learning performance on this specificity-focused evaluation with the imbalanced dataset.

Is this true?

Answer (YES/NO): NO